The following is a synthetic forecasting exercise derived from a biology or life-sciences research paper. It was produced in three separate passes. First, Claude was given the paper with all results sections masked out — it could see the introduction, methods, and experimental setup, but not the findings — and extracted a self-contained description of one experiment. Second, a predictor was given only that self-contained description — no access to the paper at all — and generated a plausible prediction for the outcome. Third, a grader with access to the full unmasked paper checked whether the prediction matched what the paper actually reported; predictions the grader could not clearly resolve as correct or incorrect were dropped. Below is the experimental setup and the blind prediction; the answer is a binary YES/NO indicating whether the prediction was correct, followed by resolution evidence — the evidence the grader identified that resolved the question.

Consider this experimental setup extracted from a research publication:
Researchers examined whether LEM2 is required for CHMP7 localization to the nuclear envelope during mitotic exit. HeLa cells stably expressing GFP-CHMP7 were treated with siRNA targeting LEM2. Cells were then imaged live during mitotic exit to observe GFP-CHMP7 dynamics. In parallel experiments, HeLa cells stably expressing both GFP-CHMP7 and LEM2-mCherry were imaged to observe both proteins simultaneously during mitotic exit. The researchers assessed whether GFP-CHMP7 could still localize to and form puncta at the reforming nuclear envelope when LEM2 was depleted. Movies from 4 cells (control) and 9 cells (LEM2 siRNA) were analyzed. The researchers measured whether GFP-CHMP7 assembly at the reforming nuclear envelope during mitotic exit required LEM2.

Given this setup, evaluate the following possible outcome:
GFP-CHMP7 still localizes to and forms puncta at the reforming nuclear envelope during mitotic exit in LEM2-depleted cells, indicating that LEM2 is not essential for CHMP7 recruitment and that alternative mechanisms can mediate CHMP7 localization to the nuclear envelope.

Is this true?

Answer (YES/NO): NO